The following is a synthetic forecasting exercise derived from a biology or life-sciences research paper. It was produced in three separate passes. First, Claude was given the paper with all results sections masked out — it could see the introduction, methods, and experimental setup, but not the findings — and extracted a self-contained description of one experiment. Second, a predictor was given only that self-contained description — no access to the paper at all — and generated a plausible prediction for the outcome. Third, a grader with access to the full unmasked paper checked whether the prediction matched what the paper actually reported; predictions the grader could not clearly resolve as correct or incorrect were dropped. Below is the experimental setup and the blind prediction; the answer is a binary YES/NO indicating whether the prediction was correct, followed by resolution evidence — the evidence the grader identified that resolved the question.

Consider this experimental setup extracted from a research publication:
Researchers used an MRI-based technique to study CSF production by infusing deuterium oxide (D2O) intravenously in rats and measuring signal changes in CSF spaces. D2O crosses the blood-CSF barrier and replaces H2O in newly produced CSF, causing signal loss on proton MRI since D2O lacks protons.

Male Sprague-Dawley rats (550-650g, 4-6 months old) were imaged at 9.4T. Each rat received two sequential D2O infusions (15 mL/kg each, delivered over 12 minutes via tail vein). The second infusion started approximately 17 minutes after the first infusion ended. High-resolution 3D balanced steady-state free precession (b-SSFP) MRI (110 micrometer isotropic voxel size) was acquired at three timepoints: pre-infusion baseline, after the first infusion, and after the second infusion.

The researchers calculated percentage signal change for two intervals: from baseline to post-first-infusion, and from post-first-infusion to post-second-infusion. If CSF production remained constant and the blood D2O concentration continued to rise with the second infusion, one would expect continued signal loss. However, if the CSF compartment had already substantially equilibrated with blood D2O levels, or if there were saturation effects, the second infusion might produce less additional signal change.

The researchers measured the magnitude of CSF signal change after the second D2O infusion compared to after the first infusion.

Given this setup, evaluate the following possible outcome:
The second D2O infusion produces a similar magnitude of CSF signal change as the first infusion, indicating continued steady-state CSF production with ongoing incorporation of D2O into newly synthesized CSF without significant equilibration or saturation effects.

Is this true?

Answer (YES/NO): NO